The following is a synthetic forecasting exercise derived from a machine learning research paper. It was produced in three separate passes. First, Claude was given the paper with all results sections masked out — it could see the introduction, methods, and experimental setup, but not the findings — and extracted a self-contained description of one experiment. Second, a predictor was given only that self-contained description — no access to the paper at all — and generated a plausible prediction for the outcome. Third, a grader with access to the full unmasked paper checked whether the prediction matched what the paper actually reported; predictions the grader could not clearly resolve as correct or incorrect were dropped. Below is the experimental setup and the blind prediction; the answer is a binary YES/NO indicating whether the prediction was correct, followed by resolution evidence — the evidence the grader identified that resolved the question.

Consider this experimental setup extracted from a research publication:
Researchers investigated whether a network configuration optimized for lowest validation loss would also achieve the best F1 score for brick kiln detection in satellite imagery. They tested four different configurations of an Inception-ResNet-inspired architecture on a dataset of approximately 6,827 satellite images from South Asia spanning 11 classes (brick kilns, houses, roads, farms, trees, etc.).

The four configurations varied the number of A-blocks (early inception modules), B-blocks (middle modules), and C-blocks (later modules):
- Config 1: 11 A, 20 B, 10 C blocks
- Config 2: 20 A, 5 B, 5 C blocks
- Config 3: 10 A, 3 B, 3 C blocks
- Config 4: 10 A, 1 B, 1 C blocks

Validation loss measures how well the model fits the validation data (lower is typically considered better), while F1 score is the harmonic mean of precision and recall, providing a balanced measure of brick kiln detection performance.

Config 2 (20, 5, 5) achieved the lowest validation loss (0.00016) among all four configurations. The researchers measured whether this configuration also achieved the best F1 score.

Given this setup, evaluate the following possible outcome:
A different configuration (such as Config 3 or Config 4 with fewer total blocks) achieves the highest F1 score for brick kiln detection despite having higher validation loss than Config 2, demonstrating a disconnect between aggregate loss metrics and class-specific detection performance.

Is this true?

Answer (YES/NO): YES